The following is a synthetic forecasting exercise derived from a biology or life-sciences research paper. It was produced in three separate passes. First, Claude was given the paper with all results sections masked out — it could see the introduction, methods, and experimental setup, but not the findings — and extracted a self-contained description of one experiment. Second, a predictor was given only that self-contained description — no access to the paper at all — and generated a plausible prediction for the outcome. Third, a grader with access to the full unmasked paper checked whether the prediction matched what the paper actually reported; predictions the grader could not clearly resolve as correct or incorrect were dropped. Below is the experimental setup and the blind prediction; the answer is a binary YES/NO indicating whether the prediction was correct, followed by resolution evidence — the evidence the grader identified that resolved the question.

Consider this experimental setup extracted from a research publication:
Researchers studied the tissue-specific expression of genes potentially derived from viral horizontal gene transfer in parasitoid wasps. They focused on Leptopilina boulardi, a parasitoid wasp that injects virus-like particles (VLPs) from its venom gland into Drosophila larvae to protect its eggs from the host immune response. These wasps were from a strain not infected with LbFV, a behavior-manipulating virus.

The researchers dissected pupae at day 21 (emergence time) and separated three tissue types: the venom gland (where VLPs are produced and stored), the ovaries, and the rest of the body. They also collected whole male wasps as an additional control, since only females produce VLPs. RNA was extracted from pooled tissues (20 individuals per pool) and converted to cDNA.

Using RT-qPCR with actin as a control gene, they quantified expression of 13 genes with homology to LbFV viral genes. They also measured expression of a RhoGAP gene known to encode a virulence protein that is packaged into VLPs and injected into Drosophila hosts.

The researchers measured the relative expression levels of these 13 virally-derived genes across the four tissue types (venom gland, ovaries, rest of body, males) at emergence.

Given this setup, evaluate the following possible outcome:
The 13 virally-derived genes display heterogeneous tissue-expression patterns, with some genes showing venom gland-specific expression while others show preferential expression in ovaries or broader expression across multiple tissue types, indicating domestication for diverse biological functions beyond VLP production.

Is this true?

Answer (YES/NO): NO